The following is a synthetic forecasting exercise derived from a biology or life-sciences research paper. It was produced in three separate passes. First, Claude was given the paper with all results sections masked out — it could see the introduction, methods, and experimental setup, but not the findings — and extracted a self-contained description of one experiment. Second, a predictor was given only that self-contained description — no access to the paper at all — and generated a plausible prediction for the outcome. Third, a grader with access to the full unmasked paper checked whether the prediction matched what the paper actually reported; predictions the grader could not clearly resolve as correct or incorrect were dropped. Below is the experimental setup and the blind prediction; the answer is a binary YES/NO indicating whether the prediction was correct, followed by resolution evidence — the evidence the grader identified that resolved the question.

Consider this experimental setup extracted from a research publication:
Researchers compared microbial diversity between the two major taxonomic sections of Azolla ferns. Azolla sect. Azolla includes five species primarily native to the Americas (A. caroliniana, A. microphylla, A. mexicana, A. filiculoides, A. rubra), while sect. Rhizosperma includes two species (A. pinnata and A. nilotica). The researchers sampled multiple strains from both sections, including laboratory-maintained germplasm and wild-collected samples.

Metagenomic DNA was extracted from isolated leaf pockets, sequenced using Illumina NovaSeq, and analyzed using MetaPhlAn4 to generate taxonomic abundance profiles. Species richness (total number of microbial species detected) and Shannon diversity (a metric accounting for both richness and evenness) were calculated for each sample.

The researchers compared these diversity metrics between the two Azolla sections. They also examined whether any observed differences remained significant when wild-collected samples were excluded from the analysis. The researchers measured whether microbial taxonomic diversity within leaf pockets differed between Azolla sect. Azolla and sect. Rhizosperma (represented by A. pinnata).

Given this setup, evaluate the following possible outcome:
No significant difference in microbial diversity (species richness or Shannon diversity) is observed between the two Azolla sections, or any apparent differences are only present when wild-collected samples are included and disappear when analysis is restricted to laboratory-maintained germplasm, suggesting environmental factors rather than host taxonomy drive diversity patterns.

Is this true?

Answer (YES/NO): YES